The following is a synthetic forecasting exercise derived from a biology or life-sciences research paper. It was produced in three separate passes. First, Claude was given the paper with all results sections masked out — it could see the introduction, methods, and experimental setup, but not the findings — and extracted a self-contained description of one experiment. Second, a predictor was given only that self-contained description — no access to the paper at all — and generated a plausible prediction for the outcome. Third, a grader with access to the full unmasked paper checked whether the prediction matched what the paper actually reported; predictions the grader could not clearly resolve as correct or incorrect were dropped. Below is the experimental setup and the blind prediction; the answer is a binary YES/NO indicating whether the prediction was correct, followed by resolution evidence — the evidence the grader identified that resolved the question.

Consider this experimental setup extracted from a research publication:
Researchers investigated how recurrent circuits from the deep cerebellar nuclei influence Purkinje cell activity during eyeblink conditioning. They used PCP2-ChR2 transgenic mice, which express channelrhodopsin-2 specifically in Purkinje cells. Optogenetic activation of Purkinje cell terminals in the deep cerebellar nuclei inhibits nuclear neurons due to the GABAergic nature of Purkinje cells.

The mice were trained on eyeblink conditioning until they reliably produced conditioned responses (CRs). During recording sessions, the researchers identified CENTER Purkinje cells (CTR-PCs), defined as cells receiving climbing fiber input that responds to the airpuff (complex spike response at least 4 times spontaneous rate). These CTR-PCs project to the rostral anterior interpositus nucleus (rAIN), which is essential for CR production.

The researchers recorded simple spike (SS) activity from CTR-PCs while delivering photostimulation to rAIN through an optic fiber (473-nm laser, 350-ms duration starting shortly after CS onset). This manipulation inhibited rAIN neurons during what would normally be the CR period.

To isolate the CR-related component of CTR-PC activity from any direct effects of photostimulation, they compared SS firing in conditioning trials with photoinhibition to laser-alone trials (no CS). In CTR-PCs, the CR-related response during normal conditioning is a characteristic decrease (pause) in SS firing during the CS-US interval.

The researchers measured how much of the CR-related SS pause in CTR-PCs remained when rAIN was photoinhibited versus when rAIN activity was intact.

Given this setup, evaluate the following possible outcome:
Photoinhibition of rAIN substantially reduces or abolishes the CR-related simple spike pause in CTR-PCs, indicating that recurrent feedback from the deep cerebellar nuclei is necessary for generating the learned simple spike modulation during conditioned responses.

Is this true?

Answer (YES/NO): NO